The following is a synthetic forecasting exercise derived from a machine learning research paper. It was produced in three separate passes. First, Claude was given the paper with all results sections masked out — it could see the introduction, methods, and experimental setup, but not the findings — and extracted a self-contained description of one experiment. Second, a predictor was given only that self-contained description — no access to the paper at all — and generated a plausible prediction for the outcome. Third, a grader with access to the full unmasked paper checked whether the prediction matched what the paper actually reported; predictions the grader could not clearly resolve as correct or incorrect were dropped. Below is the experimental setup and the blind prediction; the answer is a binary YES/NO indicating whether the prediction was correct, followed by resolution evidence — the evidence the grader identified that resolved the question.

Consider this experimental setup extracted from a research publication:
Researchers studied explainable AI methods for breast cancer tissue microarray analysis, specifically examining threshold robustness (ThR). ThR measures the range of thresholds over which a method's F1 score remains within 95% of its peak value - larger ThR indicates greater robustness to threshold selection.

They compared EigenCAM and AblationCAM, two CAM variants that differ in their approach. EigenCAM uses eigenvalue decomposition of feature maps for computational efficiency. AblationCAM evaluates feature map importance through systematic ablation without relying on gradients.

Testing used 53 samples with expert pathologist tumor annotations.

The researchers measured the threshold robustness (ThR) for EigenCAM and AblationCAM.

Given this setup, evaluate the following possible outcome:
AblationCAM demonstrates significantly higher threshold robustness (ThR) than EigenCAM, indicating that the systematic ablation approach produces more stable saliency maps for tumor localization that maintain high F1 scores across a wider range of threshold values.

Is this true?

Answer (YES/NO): NO